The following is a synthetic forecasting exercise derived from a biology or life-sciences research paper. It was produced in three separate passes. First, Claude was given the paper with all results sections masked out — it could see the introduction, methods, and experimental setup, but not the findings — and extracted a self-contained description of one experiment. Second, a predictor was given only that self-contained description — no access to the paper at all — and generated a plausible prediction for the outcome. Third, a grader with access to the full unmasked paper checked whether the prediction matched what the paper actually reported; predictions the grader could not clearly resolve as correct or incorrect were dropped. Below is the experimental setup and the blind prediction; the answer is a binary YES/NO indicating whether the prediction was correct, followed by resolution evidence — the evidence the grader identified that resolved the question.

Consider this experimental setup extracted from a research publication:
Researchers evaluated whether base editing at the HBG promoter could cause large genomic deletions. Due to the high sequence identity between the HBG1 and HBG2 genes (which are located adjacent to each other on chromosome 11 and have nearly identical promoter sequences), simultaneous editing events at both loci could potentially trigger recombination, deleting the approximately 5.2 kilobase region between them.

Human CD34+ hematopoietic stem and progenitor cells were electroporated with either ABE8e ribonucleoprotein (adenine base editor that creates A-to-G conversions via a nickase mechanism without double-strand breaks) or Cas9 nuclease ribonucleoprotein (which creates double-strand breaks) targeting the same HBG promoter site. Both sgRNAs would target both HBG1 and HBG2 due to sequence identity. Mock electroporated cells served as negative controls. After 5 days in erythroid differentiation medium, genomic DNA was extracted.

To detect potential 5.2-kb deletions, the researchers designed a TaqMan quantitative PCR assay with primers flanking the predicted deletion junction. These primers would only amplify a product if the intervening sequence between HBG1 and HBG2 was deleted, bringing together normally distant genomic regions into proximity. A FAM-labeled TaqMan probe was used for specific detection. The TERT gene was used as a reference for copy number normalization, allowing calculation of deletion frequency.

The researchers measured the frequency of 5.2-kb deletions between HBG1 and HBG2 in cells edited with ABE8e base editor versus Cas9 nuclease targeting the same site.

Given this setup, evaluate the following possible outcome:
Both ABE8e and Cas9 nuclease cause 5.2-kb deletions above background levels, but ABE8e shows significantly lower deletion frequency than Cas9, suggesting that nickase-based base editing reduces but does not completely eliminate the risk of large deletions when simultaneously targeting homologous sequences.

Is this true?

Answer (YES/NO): YES